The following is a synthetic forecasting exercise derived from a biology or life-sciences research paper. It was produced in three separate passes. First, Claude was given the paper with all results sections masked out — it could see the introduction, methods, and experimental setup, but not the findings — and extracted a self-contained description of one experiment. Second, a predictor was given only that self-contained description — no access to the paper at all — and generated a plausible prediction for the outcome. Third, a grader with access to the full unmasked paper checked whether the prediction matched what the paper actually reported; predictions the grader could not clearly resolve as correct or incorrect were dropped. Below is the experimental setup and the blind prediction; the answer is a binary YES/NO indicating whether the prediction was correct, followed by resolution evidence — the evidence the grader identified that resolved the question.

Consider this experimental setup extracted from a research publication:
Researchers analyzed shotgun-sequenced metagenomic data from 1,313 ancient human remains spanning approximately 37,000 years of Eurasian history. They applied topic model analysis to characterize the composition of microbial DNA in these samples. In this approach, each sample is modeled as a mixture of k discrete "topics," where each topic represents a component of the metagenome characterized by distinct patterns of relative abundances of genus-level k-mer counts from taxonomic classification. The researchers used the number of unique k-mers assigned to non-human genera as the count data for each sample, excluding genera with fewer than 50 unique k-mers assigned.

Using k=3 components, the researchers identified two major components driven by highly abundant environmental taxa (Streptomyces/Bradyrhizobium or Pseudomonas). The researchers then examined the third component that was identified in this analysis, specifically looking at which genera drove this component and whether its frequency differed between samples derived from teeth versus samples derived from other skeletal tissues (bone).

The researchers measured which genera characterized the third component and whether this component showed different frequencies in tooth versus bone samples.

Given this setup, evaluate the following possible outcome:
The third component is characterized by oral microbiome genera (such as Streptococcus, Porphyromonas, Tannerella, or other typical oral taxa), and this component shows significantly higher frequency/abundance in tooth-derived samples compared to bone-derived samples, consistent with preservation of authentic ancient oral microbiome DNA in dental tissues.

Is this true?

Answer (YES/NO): YES